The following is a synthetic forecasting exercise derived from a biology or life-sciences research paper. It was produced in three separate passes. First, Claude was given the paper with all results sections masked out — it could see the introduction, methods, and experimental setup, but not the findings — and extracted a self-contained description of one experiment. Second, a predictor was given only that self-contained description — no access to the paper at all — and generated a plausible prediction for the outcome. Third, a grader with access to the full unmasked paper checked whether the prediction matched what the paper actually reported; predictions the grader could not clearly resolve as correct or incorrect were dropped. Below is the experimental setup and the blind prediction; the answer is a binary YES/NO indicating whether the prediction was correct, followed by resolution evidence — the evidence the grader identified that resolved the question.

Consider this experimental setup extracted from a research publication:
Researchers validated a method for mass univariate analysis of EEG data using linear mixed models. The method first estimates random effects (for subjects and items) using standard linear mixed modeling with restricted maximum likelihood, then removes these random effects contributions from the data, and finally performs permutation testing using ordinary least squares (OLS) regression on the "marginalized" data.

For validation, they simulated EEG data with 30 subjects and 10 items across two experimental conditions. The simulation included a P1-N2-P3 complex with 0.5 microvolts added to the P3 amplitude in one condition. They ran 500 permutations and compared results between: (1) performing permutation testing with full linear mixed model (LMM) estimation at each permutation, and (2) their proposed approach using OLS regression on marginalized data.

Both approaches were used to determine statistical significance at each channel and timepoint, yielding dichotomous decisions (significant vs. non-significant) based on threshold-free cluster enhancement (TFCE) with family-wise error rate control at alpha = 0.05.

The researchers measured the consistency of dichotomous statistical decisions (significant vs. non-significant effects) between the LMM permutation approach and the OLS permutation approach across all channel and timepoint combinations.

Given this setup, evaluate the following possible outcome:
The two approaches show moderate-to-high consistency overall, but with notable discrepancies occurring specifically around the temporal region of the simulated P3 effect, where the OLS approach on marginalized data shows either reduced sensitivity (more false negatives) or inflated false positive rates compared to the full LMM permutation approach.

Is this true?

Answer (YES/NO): NO